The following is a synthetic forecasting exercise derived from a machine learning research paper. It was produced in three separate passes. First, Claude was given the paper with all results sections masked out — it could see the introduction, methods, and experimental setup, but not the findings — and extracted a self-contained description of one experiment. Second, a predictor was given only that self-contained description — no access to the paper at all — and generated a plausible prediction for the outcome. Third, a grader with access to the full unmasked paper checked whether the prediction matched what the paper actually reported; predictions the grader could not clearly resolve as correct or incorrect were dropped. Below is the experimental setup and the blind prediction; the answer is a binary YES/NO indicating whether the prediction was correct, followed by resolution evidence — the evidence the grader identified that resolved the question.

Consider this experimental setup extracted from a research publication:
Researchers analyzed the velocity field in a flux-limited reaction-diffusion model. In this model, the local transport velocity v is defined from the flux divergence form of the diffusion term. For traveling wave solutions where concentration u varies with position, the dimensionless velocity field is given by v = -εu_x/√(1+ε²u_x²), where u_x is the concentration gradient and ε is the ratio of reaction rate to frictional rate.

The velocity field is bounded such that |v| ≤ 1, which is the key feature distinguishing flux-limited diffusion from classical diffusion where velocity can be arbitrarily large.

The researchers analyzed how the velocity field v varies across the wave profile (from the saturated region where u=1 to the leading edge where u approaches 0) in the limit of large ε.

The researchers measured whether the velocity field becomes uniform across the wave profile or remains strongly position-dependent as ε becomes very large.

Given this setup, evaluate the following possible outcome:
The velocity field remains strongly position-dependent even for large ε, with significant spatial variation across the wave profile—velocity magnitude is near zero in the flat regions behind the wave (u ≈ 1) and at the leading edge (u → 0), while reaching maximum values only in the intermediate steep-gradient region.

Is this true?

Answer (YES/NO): NO